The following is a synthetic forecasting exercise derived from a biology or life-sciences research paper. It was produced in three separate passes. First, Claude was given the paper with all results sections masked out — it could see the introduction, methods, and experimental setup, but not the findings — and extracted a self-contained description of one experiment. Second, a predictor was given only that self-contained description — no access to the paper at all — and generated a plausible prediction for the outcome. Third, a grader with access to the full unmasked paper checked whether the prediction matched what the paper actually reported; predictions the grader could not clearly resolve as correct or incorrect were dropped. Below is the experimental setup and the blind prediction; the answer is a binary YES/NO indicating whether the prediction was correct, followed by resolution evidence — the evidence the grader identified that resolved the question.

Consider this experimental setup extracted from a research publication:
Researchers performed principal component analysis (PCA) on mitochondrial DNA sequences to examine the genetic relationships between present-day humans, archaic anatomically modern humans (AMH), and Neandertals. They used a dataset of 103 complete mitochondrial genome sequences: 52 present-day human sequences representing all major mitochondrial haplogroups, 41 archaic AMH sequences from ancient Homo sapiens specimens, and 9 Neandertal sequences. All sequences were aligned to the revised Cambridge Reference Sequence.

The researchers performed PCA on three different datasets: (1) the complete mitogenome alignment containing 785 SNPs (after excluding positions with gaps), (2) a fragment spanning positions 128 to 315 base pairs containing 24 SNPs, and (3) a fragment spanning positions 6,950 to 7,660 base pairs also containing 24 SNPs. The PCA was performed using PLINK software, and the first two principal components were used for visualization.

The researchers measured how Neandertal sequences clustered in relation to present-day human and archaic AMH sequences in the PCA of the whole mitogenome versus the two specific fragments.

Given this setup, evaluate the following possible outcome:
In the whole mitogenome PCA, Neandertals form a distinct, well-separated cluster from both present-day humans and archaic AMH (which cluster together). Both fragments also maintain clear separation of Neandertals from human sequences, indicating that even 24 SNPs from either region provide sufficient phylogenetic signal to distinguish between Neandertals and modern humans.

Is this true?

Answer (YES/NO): NO